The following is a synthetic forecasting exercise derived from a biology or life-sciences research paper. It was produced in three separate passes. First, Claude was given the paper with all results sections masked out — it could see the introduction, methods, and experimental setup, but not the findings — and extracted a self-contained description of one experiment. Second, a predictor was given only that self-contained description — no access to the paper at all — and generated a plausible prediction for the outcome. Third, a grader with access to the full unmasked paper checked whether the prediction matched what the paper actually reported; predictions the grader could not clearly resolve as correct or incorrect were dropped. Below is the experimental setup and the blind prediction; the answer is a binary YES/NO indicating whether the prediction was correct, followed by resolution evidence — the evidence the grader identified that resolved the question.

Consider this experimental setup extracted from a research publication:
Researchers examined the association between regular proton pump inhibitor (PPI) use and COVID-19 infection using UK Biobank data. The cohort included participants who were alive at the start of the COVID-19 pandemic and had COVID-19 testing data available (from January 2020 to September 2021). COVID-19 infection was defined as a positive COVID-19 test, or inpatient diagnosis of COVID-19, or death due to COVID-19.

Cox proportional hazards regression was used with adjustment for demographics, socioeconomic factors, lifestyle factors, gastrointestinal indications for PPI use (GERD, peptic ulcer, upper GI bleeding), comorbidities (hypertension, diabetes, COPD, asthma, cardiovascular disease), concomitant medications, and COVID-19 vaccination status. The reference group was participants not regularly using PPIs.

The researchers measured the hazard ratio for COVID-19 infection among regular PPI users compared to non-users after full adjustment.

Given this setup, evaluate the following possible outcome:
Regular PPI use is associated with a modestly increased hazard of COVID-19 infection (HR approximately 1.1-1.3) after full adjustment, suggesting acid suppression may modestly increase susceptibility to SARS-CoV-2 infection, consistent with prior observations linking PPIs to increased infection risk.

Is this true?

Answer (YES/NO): NO